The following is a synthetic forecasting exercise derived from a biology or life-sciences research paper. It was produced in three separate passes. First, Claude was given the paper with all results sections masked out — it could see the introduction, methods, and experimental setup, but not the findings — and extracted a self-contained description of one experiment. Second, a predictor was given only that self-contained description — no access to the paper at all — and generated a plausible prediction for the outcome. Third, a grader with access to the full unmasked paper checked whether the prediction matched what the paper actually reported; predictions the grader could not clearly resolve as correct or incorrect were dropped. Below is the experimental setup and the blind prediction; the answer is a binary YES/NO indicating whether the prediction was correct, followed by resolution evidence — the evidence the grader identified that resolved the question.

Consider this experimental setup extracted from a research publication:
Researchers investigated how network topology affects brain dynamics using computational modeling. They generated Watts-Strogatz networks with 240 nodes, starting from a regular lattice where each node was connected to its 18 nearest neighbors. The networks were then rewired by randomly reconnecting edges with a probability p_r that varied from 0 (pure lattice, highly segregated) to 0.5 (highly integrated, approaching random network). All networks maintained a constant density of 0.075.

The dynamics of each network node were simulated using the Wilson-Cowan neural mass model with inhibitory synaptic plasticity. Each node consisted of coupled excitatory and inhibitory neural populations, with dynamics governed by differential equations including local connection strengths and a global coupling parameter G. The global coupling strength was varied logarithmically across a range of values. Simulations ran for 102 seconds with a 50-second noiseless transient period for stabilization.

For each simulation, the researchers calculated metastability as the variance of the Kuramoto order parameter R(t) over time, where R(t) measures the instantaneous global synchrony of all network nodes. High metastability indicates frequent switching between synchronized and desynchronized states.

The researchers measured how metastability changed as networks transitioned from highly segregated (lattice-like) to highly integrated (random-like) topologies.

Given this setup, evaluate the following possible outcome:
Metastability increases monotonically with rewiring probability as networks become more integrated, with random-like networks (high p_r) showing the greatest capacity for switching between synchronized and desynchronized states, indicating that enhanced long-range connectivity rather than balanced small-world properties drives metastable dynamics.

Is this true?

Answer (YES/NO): NO